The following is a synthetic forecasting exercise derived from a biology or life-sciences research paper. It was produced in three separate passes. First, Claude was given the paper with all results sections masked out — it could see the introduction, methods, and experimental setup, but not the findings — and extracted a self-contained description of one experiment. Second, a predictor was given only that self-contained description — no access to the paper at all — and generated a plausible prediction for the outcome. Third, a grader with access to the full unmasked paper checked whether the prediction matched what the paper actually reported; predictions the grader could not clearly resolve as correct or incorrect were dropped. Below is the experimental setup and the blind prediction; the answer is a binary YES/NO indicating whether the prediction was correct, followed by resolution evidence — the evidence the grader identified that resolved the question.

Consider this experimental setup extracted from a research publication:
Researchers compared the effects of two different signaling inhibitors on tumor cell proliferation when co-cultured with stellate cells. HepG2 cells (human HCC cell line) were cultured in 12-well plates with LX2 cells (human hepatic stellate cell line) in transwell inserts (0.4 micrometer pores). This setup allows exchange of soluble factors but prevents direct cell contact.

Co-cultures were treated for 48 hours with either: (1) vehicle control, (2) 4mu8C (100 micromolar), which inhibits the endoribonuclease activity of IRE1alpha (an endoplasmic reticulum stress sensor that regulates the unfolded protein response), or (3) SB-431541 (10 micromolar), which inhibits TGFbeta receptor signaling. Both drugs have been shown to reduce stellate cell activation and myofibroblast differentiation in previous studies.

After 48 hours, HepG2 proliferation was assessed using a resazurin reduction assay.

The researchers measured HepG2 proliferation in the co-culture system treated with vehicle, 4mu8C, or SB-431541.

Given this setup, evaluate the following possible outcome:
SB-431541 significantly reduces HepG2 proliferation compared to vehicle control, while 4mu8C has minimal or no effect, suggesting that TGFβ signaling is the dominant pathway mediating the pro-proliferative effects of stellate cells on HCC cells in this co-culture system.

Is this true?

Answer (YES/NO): NO